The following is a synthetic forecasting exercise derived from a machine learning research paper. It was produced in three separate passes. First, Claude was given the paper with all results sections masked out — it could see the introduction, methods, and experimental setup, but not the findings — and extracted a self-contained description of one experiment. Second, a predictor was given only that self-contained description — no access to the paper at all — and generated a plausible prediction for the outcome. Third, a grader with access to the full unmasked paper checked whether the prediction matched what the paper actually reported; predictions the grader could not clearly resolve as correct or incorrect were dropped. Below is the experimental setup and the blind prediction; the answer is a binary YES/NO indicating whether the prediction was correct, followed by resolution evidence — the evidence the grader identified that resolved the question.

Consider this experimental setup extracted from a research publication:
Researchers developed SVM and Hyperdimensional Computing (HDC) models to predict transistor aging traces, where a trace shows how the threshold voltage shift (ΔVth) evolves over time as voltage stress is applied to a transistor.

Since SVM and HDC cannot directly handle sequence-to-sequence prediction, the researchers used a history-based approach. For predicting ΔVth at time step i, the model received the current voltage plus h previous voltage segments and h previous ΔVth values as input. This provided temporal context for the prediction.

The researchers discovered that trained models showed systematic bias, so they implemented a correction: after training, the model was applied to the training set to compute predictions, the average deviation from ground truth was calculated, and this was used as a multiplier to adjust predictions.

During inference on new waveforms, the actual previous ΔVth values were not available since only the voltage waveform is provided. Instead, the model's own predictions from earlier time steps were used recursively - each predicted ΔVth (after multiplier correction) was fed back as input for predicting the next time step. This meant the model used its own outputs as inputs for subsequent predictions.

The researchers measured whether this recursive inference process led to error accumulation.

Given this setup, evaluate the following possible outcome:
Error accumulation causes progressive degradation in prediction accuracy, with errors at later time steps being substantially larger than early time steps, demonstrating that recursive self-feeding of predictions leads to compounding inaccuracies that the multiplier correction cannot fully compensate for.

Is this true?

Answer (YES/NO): YES